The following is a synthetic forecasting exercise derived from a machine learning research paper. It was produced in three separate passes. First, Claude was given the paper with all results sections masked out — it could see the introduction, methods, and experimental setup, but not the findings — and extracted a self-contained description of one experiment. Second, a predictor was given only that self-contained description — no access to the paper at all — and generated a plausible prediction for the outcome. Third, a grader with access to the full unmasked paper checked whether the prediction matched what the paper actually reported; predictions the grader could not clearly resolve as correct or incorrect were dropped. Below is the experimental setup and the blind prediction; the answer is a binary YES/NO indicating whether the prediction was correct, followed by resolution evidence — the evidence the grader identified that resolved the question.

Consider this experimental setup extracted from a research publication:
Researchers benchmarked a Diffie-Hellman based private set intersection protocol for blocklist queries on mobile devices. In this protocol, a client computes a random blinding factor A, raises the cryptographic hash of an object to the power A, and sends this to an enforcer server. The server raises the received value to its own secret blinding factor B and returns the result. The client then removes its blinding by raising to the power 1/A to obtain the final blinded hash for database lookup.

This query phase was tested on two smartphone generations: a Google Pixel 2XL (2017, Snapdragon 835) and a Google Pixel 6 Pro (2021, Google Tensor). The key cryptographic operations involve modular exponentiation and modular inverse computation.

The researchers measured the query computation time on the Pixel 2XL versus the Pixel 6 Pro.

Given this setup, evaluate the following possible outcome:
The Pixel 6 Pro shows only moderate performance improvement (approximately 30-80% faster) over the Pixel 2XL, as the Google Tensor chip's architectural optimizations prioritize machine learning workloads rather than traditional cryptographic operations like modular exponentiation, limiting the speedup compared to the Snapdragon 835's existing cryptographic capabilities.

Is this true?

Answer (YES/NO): NO